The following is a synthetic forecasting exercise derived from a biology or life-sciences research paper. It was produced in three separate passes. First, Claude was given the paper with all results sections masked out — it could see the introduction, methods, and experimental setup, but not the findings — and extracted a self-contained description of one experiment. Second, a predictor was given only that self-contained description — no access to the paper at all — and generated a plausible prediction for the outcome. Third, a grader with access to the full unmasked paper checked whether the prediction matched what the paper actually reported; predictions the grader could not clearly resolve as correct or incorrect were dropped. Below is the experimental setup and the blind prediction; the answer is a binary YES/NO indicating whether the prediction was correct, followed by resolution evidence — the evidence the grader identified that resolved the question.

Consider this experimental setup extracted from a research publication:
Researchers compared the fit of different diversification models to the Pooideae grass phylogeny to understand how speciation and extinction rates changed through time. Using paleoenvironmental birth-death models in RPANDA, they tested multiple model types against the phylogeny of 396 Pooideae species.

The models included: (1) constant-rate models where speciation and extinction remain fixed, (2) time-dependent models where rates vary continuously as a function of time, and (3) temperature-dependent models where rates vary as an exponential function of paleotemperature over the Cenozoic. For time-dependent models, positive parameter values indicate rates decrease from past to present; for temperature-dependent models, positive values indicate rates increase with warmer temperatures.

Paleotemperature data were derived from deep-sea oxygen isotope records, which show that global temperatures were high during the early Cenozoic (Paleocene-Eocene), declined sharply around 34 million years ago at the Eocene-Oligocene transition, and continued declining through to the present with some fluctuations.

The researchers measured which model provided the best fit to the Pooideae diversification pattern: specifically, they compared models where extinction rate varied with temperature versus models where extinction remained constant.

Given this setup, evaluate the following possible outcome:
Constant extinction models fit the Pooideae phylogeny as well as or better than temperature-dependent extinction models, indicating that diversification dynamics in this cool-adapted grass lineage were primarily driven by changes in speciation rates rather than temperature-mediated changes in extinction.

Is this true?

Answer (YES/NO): YES